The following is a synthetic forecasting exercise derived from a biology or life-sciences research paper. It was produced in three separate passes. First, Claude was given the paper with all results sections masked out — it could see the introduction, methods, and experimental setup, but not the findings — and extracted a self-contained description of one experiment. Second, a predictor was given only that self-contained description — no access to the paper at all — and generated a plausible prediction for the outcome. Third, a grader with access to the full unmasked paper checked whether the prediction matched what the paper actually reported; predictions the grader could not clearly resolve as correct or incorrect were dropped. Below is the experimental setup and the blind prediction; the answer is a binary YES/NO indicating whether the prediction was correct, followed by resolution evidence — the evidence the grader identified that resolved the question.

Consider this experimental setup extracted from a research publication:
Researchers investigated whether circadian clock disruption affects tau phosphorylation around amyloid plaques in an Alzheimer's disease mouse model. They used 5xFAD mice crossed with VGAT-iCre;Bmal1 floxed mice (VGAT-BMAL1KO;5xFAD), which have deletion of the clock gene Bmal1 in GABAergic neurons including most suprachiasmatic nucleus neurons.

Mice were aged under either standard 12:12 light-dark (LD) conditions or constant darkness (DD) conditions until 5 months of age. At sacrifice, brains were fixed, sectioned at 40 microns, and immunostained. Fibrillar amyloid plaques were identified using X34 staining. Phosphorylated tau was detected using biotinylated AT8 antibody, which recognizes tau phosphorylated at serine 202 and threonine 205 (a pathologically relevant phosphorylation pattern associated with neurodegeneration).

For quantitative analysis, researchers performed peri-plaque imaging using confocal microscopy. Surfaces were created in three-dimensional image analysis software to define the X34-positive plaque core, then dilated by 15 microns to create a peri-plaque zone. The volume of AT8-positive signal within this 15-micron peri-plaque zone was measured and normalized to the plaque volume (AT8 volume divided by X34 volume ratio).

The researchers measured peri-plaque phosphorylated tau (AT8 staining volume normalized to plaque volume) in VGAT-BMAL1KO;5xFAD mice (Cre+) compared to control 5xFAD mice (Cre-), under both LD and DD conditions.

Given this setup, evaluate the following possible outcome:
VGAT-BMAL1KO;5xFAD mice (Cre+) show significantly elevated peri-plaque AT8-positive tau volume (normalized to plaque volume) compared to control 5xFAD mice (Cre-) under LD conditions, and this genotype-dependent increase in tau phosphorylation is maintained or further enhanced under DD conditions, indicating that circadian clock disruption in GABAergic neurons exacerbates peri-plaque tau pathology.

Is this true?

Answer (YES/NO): NO